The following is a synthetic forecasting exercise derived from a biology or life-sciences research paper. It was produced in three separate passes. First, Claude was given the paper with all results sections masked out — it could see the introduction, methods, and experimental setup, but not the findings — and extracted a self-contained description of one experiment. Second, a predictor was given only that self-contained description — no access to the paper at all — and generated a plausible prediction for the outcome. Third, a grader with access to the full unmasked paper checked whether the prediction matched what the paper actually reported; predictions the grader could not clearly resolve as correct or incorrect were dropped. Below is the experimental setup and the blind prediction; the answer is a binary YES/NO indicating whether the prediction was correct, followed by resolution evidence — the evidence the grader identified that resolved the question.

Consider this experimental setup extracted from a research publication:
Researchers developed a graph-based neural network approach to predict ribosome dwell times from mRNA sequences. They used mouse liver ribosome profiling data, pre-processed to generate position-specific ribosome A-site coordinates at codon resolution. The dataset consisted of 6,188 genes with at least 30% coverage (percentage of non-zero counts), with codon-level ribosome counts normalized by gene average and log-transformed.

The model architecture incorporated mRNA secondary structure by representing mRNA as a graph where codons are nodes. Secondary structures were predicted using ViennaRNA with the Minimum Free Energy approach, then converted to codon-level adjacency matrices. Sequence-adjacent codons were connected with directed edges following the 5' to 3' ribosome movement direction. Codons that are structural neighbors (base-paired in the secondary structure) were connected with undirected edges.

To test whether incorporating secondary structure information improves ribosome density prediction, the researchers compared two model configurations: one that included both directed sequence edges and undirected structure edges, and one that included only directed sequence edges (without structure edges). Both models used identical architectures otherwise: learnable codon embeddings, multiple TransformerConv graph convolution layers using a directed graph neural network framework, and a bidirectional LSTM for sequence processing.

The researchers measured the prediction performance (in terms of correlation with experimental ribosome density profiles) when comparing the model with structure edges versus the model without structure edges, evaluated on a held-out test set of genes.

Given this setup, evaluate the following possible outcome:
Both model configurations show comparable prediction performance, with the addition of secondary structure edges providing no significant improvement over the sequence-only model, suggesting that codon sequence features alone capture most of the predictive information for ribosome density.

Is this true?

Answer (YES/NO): YES